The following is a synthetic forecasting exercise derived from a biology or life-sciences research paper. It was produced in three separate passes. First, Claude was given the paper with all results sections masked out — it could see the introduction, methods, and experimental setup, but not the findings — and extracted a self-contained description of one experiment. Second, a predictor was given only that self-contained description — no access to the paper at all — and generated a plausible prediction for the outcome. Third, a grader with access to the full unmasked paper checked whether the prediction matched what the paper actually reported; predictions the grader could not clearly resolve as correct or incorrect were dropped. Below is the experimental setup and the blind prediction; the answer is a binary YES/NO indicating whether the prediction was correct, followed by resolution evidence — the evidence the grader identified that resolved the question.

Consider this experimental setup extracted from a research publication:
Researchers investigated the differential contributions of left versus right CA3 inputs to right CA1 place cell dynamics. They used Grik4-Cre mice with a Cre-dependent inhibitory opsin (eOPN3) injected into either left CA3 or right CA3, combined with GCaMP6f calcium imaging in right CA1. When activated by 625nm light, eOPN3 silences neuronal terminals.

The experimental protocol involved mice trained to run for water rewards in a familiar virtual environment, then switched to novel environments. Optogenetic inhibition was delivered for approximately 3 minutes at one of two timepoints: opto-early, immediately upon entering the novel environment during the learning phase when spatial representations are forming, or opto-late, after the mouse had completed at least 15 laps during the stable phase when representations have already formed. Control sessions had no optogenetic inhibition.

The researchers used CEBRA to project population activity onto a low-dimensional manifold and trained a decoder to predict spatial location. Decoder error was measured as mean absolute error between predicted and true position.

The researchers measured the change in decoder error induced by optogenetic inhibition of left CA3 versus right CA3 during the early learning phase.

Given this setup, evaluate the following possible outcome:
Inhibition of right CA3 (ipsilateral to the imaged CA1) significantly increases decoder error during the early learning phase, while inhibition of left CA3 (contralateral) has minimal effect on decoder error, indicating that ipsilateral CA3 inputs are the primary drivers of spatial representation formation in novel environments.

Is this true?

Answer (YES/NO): NO